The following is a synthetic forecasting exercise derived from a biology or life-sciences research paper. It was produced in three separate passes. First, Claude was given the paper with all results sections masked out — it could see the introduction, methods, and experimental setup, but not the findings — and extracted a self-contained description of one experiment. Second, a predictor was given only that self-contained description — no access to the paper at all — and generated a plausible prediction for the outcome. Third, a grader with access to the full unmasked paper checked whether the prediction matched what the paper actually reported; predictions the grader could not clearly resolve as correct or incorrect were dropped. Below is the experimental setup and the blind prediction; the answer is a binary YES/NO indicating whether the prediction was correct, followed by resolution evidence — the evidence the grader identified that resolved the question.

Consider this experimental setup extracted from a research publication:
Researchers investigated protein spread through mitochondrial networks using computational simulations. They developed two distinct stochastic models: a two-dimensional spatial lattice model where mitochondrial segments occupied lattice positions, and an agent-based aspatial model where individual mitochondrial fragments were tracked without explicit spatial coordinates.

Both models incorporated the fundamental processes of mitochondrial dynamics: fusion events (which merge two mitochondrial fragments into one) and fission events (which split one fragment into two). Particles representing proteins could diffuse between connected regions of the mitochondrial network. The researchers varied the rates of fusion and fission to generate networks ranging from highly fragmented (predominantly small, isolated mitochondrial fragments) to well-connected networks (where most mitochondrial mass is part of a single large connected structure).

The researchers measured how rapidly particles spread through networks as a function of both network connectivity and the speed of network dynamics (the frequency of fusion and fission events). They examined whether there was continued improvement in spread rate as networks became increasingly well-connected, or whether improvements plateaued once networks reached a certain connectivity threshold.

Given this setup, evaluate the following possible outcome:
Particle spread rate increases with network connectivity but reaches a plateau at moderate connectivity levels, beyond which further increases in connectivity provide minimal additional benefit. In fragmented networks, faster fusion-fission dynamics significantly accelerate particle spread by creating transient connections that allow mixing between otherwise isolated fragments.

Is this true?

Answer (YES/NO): YES